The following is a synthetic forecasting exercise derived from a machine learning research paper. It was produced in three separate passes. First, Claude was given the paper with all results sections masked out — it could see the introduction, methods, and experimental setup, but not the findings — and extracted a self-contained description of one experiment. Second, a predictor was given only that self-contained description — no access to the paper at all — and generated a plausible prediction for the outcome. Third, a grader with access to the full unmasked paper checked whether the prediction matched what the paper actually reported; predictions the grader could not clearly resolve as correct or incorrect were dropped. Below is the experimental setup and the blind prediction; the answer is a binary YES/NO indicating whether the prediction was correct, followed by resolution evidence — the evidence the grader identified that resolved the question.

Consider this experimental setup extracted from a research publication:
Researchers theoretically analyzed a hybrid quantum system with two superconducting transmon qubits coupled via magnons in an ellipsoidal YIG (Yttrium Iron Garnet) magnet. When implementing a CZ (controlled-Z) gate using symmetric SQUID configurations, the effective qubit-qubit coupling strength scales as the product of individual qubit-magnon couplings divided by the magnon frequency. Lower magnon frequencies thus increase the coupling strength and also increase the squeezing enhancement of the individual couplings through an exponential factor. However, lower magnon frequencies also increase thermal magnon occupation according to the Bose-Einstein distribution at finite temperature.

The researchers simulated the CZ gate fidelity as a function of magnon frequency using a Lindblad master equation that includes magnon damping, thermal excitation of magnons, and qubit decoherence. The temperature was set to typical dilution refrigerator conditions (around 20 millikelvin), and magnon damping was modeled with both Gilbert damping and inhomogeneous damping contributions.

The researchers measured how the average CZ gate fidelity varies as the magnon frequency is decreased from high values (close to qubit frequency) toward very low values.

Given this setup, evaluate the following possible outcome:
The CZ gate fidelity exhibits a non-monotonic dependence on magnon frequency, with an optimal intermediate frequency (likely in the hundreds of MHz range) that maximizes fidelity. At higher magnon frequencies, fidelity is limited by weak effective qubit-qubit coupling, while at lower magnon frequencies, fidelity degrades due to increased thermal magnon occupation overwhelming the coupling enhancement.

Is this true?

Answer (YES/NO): NO